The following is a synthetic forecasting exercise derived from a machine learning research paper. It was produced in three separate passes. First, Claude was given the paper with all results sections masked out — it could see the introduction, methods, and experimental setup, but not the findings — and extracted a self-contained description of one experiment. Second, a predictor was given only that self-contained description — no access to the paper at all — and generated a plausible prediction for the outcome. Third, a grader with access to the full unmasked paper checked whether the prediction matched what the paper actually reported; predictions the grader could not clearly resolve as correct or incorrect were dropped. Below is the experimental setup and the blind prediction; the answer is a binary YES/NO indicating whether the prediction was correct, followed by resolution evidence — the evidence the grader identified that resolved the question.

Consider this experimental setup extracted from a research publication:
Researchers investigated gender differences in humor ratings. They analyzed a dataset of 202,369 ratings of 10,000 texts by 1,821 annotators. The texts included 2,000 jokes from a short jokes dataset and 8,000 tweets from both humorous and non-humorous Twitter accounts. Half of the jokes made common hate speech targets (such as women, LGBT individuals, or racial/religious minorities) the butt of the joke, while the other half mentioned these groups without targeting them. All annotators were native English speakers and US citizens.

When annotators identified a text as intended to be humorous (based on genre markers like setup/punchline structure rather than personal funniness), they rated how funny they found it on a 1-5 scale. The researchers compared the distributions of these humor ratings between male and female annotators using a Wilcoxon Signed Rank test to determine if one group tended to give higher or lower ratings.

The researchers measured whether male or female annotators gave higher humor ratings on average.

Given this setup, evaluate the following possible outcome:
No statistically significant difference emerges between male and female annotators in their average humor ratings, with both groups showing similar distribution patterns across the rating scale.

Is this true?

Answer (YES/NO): NO